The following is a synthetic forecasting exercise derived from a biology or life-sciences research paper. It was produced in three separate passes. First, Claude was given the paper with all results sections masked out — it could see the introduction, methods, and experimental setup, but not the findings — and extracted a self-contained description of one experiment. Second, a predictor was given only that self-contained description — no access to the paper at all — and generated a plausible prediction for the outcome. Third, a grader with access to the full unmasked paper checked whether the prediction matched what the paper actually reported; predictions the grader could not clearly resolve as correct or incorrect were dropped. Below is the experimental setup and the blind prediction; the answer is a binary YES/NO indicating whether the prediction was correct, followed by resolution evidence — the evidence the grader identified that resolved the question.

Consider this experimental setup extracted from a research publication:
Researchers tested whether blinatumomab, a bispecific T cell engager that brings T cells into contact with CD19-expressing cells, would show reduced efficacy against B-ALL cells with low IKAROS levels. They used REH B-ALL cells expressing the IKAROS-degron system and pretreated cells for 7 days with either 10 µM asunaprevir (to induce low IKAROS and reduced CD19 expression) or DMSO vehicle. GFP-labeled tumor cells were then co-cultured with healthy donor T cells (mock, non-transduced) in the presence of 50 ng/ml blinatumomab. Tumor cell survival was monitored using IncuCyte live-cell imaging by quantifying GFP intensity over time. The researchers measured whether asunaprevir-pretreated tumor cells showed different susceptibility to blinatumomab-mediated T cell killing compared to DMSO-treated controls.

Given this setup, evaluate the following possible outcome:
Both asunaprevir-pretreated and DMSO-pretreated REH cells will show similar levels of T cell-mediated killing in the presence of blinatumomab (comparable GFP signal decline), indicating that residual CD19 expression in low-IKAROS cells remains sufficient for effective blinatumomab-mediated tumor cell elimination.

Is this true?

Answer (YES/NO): NO